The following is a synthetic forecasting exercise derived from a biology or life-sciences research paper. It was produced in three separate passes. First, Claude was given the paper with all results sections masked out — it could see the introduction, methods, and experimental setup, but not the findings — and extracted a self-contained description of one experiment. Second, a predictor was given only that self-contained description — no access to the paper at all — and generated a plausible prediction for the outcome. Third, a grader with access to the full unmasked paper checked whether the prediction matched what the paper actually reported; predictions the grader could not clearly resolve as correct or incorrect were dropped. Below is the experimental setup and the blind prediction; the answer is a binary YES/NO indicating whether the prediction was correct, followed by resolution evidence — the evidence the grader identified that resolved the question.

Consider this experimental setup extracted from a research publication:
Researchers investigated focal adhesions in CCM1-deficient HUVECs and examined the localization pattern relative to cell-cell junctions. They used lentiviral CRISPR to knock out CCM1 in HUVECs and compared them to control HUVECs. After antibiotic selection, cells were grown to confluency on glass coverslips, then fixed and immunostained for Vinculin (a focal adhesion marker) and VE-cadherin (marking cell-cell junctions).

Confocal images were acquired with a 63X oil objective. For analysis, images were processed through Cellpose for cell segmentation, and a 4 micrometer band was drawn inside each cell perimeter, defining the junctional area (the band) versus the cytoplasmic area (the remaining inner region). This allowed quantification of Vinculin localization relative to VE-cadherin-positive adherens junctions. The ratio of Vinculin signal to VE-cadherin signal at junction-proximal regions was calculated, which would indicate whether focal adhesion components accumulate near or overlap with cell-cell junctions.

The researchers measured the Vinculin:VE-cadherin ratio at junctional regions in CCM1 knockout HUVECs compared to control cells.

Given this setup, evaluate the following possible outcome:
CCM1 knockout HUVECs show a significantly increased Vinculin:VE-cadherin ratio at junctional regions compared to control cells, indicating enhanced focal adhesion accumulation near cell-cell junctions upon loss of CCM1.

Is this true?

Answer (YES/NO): NO